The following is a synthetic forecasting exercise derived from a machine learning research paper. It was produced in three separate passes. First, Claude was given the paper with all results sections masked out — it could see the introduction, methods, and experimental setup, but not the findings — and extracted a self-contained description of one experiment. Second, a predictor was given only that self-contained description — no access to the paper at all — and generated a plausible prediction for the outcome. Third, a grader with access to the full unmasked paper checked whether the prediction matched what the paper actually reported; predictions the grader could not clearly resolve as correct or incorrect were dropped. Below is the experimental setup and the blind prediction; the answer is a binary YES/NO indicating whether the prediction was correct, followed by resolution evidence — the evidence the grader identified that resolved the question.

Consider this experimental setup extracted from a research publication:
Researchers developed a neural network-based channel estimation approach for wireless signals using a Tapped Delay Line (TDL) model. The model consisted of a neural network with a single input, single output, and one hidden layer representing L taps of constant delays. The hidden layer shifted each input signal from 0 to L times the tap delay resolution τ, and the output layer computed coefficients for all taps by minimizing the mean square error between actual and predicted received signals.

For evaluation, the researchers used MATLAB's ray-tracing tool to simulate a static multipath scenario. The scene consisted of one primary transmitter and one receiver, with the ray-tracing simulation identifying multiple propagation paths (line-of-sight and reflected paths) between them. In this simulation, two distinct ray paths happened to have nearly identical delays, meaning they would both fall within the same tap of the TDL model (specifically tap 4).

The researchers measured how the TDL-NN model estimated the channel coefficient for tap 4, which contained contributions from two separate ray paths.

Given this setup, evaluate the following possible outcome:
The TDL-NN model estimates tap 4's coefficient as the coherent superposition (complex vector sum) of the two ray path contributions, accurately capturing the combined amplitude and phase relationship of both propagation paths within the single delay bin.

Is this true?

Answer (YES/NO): NO